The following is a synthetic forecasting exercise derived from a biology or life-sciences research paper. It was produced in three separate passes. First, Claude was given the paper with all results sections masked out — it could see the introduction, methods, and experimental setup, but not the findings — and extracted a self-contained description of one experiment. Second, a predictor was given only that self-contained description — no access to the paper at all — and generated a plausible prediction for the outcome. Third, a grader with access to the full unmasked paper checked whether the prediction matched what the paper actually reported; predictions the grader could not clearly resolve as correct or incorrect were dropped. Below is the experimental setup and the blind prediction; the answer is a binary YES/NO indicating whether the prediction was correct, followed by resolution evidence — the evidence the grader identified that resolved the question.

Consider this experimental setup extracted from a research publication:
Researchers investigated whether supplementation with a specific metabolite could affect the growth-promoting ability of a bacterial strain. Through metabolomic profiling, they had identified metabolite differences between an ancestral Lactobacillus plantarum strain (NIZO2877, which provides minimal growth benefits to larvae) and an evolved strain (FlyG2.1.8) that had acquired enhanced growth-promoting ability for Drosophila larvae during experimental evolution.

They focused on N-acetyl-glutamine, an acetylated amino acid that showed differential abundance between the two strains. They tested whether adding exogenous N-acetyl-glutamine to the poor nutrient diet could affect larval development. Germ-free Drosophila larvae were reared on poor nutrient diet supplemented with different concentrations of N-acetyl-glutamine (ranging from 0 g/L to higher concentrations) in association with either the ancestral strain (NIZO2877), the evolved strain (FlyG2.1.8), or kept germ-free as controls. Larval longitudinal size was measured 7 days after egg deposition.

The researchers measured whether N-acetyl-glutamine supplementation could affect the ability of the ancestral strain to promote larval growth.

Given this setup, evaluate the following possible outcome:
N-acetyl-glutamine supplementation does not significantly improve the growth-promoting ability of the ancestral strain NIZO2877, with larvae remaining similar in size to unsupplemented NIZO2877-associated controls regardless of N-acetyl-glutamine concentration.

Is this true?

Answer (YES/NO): NO